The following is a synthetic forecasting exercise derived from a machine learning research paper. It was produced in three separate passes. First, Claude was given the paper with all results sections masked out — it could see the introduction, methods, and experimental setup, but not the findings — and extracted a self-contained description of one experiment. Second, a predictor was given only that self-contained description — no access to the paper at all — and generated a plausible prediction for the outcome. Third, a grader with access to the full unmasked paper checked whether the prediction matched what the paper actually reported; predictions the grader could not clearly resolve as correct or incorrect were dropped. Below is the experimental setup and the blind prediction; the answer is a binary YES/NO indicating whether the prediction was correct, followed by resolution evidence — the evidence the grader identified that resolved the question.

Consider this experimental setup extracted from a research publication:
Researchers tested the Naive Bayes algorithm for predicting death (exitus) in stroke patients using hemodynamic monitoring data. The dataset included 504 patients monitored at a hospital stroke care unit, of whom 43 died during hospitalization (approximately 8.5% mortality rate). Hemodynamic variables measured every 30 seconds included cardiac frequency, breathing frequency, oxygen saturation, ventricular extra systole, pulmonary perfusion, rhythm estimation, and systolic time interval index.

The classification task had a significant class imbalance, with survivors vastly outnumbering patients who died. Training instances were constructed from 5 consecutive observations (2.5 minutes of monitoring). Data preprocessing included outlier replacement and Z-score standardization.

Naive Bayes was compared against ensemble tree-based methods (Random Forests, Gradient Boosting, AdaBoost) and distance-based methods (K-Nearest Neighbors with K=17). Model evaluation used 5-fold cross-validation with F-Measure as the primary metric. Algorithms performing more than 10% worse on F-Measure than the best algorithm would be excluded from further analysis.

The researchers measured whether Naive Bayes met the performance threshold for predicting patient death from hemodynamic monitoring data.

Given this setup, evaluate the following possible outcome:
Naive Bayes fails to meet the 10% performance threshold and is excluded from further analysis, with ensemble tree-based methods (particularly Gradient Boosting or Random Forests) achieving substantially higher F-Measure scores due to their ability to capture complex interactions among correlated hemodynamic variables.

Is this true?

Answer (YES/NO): YES